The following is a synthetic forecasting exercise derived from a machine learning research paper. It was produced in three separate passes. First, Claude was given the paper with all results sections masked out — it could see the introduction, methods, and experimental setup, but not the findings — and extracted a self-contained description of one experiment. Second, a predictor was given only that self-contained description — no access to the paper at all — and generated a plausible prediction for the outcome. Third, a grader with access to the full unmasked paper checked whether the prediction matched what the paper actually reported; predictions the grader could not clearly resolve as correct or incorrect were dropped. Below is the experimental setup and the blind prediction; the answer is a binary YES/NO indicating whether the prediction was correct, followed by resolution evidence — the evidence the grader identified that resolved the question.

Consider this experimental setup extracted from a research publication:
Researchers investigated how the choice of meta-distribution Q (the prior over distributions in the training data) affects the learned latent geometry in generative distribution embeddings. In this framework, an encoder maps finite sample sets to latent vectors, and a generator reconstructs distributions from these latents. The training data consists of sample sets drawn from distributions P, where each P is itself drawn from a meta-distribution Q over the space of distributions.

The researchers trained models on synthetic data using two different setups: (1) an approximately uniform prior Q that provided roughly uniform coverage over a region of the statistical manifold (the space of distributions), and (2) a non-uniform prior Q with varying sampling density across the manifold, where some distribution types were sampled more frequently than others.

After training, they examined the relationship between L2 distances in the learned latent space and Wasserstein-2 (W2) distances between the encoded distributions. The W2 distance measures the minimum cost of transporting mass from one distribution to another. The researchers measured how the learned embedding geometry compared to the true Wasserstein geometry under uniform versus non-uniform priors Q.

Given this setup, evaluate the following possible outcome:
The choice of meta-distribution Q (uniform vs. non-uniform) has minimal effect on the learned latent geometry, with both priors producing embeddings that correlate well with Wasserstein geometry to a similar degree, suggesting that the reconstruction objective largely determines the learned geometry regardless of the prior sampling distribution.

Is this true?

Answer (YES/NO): NO